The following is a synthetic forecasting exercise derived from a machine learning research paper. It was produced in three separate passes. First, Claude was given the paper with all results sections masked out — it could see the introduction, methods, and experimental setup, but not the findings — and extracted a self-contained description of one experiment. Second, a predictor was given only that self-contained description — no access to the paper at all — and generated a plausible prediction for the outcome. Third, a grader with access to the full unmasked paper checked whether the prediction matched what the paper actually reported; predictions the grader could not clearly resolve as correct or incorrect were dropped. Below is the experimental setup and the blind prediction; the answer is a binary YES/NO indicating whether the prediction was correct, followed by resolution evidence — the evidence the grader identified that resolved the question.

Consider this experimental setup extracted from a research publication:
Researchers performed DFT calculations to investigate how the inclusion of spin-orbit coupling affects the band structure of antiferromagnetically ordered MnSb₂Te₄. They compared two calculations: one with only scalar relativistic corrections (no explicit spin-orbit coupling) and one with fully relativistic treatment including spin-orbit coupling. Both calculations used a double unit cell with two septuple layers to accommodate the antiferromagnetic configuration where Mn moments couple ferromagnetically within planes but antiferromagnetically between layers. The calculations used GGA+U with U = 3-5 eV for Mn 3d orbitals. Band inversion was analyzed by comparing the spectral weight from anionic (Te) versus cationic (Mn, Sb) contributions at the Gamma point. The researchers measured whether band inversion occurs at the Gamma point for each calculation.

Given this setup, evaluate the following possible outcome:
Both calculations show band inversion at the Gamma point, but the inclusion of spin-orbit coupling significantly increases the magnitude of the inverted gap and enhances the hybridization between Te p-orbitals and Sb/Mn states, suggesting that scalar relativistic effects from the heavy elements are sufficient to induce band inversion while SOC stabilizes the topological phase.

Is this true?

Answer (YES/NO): NO